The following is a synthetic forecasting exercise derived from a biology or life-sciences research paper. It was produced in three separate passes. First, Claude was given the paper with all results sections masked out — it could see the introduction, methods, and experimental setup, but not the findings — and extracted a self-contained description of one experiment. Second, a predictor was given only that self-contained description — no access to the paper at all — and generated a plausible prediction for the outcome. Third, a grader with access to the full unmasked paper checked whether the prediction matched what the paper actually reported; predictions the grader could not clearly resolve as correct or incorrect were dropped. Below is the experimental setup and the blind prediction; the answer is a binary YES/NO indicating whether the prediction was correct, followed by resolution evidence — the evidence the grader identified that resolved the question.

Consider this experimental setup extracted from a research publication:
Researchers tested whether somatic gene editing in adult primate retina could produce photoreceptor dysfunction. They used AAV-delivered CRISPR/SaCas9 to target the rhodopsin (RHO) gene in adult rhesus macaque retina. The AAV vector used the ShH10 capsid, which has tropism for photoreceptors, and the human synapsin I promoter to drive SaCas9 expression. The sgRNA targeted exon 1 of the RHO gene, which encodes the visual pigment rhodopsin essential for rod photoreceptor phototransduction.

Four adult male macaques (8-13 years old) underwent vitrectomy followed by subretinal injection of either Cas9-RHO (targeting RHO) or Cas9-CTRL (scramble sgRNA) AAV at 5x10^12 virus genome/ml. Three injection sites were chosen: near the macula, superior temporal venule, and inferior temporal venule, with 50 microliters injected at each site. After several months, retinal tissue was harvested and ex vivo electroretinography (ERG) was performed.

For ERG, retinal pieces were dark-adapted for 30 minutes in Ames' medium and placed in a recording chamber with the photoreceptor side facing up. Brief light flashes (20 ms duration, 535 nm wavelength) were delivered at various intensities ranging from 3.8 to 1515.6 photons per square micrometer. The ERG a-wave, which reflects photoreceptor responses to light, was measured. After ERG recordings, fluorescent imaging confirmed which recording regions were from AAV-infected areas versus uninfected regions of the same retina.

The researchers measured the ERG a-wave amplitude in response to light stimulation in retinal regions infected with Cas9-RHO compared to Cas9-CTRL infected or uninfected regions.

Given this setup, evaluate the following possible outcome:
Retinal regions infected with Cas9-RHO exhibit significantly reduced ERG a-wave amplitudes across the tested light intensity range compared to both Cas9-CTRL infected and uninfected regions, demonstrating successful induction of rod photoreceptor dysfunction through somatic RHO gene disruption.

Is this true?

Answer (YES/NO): YES